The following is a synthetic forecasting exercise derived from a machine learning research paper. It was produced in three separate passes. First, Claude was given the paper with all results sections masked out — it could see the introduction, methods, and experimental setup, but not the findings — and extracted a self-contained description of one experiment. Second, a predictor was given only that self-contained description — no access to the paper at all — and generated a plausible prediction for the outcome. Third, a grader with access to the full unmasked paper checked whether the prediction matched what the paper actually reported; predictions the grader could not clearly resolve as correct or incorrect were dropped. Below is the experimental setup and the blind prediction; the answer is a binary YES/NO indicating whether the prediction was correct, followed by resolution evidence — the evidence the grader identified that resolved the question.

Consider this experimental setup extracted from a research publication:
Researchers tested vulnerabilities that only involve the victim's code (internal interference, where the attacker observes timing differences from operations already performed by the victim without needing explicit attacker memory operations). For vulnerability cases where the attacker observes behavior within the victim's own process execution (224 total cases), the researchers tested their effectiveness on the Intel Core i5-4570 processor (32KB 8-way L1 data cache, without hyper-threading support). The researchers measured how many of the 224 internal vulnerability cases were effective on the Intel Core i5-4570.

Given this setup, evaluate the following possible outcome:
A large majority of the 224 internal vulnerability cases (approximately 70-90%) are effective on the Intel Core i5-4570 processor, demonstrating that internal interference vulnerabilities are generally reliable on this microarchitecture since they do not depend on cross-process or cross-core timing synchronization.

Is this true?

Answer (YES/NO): NO